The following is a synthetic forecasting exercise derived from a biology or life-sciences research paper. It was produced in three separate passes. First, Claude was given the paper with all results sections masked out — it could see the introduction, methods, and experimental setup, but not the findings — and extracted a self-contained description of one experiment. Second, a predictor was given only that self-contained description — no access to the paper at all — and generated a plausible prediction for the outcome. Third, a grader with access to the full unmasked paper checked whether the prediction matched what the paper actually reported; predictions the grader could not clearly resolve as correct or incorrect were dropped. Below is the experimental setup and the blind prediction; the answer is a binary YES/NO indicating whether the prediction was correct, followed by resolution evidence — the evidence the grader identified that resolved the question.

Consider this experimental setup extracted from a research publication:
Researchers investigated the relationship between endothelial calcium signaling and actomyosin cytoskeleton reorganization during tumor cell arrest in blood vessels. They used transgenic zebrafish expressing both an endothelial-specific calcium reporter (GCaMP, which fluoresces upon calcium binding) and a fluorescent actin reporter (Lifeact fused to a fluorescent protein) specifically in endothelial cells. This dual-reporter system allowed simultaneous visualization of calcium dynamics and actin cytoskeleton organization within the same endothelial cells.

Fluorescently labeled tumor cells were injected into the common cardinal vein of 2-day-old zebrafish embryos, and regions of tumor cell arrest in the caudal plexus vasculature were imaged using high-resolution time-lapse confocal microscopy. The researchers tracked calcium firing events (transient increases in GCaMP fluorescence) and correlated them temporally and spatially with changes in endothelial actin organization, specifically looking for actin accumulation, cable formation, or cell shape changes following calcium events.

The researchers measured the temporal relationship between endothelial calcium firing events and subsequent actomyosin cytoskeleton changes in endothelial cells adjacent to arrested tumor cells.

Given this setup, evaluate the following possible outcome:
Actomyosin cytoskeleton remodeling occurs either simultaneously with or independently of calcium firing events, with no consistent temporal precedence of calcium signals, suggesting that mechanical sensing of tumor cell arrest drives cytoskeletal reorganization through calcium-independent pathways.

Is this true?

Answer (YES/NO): NO